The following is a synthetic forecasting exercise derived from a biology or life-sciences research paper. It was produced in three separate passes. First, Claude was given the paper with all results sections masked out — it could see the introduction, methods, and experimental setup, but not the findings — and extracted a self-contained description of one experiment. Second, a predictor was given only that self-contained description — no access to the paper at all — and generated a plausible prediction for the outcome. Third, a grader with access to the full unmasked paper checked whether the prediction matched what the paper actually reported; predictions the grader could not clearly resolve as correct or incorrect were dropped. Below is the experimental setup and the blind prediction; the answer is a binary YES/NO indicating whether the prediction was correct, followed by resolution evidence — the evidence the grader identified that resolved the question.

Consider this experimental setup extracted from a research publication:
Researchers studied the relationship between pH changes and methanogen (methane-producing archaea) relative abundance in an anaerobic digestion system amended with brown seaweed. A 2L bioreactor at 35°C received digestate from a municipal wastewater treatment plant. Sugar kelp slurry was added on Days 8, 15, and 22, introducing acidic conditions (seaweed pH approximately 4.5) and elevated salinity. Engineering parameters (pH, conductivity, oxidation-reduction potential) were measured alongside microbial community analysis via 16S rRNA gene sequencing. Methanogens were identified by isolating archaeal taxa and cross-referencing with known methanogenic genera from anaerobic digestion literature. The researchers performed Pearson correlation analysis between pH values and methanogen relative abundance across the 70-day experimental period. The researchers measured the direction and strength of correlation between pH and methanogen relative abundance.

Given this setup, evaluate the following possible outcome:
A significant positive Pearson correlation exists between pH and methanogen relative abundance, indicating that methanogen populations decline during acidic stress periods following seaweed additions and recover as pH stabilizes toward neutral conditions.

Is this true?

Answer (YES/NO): YES